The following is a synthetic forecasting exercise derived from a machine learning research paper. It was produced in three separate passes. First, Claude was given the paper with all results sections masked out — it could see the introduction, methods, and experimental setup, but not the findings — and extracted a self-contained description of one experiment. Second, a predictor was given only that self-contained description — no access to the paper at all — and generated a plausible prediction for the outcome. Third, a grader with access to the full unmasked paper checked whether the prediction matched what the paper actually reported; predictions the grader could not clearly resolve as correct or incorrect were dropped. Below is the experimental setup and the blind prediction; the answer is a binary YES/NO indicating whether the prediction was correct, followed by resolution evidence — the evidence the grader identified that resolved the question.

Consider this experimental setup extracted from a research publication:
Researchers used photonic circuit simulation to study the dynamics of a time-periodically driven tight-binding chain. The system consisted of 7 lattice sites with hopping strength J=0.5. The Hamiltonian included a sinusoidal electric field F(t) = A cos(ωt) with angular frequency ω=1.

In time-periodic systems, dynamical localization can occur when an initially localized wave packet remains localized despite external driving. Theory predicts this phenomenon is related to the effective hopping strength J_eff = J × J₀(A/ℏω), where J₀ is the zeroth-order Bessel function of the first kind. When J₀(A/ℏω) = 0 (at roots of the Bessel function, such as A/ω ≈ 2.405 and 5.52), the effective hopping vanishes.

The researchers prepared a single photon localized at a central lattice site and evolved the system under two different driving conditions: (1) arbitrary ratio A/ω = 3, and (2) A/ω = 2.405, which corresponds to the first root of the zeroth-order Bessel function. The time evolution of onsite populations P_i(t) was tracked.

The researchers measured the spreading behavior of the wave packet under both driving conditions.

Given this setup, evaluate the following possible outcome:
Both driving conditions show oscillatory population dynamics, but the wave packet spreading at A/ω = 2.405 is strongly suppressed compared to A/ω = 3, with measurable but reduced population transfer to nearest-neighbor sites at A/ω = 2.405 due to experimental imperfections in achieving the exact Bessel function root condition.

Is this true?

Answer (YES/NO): NO